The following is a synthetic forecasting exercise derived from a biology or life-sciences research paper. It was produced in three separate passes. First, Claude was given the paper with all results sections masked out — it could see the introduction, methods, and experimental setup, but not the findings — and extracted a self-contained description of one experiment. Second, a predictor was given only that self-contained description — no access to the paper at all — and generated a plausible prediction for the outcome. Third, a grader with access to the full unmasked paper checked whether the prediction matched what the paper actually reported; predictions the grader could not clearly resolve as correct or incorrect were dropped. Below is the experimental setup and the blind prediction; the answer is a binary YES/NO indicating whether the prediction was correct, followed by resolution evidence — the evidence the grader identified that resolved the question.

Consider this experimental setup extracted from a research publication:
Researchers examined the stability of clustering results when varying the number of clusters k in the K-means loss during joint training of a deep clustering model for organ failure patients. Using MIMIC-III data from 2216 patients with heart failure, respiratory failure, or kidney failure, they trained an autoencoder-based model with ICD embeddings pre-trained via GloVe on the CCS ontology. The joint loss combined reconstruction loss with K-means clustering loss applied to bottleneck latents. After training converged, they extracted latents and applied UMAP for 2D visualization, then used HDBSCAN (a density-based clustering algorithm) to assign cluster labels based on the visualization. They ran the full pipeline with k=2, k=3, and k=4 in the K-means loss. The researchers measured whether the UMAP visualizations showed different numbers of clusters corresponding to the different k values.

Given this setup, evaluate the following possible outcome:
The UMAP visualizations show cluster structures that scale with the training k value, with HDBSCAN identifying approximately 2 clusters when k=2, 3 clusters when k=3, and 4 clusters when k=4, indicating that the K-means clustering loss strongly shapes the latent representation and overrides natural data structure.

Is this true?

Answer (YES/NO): NO